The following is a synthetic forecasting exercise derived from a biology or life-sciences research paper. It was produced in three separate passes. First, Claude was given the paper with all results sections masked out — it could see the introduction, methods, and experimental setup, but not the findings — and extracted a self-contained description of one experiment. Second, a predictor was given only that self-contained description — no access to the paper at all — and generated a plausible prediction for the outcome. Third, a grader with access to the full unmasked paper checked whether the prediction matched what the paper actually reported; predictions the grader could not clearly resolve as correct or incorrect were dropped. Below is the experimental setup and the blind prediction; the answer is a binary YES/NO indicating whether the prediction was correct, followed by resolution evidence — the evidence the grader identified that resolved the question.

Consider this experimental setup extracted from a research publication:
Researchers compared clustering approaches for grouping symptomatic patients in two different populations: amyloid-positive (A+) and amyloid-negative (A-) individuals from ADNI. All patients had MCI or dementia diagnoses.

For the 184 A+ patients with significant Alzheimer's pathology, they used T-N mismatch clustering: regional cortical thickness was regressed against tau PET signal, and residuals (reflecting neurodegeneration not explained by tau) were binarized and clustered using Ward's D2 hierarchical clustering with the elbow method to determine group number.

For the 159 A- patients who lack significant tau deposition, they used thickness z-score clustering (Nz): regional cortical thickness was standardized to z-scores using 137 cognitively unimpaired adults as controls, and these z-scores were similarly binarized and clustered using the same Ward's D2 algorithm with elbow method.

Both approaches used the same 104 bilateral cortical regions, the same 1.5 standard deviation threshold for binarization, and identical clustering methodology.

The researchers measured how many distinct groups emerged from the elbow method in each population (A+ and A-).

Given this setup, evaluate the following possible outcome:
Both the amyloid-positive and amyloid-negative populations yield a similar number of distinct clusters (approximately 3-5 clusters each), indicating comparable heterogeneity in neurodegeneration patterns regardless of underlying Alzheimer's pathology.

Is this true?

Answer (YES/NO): NO